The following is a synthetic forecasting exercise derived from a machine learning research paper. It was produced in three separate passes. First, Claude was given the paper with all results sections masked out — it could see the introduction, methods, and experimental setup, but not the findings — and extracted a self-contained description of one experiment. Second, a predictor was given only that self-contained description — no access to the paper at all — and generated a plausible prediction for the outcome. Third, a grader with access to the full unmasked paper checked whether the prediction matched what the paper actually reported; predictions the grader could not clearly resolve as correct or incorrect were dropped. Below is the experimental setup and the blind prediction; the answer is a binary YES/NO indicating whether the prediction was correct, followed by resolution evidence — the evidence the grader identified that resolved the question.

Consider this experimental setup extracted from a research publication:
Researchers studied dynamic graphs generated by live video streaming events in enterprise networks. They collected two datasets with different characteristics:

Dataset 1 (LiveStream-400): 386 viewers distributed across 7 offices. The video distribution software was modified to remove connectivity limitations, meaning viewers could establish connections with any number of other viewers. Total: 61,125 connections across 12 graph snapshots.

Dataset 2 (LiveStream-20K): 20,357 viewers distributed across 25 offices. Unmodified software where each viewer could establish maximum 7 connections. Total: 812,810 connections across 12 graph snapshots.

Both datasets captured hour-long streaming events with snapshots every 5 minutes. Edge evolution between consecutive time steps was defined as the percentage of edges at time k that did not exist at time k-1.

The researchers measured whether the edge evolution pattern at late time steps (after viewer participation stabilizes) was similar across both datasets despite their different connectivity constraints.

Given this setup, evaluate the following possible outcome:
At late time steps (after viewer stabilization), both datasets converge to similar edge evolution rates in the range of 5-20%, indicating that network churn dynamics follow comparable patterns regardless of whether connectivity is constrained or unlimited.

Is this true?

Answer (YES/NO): NO